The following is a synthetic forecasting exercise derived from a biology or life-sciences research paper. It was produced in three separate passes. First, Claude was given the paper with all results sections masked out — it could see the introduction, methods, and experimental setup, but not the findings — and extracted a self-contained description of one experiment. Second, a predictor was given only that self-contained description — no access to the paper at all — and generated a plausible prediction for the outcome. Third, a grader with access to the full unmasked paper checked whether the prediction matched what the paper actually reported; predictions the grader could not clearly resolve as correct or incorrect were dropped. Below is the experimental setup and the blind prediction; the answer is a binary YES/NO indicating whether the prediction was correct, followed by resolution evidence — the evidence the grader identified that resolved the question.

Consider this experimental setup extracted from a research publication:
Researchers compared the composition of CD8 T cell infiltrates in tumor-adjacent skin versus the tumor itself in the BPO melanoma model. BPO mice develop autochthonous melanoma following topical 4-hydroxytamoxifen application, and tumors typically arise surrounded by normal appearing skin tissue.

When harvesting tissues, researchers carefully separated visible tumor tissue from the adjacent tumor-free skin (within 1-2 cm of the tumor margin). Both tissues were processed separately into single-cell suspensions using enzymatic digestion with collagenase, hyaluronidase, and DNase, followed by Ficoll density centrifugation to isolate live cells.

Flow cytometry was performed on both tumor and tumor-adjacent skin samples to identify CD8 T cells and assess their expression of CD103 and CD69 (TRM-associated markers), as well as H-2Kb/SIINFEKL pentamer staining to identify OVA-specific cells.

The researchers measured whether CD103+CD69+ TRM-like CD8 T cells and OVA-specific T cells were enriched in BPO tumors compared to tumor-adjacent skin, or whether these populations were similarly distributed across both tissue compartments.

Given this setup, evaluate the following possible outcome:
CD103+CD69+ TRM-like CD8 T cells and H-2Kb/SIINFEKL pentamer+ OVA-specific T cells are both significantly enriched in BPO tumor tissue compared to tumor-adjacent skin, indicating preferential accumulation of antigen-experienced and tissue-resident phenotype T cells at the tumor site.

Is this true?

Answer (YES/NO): NO